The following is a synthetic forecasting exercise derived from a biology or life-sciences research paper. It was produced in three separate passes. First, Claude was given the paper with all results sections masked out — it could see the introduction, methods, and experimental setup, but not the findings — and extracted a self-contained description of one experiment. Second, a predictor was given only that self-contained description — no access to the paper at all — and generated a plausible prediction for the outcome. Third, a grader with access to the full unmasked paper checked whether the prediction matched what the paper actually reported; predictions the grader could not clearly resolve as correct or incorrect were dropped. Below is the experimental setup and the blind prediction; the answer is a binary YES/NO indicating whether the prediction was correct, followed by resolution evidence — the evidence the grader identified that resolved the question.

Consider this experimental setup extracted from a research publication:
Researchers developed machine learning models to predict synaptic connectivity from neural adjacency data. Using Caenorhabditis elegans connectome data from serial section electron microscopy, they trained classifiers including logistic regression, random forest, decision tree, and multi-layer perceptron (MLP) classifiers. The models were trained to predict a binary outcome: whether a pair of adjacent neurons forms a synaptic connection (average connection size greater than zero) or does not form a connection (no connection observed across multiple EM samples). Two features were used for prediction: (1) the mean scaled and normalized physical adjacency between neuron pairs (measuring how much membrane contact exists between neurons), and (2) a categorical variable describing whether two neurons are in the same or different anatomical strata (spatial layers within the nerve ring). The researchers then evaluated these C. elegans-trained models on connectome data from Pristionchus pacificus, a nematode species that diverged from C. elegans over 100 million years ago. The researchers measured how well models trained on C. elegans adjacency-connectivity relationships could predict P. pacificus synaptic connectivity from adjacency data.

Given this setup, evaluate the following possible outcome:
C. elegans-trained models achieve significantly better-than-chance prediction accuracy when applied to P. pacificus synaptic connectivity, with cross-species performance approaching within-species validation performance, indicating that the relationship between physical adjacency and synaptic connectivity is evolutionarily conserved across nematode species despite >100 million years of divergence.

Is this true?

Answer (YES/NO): NO